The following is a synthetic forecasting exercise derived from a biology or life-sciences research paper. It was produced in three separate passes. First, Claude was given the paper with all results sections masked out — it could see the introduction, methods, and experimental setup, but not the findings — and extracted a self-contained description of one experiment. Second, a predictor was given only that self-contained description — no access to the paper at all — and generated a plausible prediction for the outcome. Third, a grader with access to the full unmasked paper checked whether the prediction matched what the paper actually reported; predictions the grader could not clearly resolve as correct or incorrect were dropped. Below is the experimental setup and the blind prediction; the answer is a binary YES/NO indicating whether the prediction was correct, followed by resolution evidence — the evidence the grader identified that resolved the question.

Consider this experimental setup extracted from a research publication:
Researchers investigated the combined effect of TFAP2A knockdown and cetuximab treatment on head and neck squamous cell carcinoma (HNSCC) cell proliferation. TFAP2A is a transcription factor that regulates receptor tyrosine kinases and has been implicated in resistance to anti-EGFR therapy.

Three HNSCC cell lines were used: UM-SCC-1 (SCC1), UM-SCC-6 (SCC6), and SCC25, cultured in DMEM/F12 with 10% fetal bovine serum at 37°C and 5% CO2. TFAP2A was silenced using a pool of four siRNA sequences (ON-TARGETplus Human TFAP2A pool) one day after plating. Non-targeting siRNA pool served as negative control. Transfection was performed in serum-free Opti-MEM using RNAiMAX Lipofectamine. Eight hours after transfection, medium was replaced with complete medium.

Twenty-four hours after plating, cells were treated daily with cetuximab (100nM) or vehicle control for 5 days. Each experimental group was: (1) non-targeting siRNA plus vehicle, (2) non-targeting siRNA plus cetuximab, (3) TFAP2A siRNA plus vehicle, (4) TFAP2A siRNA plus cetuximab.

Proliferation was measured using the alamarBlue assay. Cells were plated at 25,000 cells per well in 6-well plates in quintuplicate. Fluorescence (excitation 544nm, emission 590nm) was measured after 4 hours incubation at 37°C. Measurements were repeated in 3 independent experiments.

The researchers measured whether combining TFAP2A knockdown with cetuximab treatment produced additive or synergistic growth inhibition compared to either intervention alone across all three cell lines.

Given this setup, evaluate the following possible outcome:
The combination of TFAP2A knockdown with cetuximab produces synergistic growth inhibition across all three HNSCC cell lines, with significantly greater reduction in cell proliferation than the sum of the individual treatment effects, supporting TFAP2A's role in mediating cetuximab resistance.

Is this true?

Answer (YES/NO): NO